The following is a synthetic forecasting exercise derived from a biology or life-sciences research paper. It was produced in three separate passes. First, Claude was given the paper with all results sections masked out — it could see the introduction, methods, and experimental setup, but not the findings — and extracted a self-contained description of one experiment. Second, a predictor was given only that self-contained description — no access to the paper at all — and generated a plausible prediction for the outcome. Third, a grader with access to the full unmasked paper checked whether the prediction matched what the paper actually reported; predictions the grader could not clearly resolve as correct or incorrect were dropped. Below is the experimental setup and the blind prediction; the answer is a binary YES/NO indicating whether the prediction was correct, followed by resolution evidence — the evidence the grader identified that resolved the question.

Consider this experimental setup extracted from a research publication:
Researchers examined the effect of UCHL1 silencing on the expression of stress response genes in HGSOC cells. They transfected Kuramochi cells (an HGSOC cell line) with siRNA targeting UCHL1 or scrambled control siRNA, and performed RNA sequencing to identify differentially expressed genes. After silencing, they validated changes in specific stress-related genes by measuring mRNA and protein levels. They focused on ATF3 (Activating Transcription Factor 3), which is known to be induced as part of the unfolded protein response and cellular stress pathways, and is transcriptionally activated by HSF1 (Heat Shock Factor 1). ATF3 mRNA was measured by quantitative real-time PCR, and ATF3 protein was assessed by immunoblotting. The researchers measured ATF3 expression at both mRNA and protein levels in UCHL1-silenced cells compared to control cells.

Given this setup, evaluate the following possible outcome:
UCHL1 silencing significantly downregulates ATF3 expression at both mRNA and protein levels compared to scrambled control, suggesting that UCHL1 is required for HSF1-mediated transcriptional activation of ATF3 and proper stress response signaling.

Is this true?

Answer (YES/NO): NO